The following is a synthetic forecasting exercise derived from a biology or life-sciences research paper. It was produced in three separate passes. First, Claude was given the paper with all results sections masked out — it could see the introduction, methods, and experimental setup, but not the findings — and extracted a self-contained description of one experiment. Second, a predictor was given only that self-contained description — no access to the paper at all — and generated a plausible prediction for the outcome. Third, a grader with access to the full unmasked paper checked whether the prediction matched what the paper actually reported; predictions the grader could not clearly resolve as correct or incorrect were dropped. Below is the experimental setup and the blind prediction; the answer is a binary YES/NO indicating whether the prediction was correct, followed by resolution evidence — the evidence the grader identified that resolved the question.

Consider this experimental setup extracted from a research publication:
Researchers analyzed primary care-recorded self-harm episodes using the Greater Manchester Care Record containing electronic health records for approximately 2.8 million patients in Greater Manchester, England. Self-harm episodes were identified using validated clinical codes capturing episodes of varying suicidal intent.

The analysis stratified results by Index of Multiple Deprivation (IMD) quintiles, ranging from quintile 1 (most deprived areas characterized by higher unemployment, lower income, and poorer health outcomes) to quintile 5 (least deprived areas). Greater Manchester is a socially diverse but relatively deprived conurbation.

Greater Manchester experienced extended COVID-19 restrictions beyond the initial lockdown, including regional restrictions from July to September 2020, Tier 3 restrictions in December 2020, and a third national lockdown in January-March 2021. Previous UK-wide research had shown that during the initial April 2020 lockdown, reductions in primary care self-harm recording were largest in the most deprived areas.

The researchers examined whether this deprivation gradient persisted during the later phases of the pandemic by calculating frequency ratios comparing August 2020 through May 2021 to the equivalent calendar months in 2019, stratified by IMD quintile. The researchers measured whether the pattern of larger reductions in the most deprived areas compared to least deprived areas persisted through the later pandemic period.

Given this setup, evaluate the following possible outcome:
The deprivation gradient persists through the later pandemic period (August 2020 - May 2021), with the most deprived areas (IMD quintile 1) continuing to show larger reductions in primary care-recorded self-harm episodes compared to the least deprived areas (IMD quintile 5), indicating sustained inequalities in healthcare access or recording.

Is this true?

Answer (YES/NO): YES